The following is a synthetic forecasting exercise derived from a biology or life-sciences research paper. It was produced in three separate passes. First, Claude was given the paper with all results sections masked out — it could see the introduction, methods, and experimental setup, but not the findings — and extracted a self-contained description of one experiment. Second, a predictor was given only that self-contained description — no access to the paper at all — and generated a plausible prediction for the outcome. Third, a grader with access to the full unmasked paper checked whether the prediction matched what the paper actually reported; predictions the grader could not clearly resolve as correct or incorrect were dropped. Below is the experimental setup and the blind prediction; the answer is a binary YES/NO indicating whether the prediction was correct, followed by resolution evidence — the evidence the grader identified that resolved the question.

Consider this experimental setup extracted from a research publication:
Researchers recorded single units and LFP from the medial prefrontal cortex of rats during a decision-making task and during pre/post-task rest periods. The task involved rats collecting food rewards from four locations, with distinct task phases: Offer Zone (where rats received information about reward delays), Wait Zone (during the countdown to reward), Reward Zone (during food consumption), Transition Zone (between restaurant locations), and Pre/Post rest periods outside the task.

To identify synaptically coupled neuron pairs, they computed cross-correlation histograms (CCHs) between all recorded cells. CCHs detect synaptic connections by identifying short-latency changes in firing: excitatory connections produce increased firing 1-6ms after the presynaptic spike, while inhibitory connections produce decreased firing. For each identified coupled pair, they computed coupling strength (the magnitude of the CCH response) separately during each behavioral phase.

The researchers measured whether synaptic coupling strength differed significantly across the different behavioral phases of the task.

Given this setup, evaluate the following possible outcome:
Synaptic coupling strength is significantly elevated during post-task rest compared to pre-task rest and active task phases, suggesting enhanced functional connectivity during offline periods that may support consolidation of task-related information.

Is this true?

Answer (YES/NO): NO